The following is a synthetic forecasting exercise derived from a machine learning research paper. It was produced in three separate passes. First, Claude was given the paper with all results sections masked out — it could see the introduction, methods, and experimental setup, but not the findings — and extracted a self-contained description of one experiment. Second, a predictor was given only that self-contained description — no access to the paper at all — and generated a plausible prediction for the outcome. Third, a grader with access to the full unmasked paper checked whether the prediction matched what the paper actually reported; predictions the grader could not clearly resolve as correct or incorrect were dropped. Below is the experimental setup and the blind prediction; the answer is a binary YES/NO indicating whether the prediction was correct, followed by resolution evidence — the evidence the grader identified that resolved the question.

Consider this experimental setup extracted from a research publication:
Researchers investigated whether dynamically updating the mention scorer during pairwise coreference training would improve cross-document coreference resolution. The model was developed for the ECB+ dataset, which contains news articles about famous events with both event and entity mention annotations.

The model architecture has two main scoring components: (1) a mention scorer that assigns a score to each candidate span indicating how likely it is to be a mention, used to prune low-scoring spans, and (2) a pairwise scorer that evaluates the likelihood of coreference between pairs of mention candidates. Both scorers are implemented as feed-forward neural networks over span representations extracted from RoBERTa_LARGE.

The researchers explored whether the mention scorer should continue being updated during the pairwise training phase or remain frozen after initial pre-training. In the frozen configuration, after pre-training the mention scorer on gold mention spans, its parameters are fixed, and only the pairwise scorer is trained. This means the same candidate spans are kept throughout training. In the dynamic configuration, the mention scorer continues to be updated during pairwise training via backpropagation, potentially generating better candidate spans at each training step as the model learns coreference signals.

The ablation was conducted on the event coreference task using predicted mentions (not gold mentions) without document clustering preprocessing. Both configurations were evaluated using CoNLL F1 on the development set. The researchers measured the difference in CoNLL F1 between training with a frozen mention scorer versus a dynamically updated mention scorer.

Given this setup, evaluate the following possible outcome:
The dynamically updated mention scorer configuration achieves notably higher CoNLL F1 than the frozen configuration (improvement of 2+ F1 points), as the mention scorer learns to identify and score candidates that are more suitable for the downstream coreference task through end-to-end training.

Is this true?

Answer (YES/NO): YES